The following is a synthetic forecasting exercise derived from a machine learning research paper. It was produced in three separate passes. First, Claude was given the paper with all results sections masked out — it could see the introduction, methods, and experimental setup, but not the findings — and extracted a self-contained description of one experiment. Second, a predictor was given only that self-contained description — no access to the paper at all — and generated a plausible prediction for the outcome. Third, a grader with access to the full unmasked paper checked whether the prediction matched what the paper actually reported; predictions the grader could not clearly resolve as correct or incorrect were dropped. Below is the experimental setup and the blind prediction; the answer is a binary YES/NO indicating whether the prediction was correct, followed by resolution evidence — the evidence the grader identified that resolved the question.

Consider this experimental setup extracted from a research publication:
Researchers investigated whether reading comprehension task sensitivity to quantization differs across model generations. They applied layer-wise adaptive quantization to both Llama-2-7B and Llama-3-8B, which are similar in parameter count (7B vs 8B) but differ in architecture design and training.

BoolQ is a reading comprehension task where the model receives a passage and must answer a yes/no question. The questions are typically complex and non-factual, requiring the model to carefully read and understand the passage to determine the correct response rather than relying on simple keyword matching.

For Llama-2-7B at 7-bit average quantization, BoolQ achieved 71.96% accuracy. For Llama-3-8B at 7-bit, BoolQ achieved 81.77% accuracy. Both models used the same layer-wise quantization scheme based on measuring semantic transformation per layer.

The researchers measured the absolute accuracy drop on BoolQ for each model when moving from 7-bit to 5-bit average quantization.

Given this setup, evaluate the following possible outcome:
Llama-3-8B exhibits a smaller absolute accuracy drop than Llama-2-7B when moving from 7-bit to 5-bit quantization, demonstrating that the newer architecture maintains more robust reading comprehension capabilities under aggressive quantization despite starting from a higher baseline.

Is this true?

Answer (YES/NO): YES